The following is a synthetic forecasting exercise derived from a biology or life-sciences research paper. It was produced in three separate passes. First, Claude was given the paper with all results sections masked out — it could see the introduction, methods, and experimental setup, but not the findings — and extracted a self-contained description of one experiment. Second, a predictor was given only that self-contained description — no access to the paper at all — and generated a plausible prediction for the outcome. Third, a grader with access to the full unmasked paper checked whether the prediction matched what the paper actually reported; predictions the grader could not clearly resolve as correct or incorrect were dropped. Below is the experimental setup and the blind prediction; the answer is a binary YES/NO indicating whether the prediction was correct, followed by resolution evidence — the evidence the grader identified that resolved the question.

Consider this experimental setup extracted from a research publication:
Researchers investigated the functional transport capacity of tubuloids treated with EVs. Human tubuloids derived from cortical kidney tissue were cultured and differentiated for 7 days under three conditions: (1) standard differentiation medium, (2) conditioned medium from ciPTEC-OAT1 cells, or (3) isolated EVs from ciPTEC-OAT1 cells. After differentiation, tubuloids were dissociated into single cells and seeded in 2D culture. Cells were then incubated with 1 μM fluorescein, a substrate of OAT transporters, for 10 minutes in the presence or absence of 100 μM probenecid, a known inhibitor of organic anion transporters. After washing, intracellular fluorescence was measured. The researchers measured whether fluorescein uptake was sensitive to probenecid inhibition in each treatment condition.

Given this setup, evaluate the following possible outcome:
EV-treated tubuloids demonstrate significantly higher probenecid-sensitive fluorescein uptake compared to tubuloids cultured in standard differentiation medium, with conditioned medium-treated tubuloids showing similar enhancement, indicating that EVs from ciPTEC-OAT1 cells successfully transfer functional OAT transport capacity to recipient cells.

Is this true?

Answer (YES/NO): NO